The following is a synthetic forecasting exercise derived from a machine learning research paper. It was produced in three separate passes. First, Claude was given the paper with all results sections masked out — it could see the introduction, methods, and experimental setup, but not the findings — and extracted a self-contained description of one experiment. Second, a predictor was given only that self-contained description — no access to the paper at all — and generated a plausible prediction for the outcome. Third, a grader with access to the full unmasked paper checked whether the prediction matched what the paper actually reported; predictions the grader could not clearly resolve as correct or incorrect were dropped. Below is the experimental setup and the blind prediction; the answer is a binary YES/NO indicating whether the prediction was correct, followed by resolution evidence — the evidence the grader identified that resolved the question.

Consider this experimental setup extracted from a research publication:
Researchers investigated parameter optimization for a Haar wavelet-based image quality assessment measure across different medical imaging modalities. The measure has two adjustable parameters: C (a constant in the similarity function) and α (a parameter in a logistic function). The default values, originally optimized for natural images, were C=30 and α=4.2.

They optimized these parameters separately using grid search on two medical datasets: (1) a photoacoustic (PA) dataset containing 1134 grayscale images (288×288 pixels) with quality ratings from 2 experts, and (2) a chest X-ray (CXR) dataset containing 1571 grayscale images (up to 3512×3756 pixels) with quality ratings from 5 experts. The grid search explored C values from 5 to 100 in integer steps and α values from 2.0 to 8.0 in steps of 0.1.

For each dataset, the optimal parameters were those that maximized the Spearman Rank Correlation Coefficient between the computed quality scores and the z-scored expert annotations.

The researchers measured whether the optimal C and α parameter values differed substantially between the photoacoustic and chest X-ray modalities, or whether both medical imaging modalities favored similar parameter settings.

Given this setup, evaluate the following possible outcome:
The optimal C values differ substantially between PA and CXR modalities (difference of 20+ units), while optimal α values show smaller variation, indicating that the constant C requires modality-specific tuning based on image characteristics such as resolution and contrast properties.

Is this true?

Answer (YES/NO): NO